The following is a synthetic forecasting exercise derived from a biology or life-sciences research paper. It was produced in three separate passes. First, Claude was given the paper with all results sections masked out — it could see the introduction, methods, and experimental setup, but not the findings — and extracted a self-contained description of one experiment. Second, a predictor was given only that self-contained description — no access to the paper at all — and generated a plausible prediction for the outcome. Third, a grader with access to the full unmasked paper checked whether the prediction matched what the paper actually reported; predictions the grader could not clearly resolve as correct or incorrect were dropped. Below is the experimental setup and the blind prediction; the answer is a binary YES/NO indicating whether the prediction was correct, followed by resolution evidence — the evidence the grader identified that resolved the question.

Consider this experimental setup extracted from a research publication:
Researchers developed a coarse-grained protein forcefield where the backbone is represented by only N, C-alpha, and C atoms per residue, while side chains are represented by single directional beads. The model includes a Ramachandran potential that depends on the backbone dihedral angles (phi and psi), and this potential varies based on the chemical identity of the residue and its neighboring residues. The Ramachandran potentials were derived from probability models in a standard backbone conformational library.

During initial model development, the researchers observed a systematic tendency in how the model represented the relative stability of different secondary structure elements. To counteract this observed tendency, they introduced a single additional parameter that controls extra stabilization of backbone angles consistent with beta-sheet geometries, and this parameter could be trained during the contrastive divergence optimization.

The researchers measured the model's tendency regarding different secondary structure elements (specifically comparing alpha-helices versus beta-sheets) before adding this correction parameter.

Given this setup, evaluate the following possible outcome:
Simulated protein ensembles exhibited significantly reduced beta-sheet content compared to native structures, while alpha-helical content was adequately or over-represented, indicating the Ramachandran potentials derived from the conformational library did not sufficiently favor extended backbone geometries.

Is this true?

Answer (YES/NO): NO